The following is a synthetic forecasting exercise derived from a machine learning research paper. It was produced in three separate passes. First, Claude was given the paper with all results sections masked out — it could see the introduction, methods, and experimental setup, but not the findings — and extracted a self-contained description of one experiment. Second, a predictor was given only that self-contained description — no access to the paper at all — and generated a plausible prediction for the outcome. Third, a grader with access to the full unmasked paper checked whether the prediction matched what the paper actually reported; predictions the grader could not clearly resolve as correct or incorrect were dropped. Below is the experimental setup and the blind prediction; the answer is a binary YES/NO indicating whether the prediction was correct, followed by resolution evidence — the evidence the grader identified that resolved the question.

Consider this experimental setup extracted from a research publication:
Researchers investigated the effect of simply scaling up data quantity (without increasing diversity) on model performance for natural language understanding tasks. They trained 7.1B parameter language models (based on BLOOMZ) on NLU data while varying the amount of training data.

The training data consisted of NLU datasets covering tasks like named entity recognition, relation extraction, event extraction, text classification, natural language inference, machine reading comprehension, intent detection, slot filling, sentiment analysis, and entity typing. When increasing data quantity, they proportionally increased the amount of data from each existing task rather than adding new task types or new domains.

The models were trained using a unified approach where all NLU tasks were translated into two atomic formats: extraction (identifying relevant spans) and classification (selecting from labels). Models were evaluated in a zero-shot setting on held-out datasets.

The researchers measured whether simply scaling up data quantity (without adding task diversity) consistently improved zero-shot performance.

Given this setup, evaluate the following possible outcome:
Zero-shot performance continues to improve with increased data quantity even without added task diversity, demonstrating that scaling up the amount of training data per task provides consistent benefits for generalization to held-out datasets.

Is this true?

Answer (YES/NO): NO